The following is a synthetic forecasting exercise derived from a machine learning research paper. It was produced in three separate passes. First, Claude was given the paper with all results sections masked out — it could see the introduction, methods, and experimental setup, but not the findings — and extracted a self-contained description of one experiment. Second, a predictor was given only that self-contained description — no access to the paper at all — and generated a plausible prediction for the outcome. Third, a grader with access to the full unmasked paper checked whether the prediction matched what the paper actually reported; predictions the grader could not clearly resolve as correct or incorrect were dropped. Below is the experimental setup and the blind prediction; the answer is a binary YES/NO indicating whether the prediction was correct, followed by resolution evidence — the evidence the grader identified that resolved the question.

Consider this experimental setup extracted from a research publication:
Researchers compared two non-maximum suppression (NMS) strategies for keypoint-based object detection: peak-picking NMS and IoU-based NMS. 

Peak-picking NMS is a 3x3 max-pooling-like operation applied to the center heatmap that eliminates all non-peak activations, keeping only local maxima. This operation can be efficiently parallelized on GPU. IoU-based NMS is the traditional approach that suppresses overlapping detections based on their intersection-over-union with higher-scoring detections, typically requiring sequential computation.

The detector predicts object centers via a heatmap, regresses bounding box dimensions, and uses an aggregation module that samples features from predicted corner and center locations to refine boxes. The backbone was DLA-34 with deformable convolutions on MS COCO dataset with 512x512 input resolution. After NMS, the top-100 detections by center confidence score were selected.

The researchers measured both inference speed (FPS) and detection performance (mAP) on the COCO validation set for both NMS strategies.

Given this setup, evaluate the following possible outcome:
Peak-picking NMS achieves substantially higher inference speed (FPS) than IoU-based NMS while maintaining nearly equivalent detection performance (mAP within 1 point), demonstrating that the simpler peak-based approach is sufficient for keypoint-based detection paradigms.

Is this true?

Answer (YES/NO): NO